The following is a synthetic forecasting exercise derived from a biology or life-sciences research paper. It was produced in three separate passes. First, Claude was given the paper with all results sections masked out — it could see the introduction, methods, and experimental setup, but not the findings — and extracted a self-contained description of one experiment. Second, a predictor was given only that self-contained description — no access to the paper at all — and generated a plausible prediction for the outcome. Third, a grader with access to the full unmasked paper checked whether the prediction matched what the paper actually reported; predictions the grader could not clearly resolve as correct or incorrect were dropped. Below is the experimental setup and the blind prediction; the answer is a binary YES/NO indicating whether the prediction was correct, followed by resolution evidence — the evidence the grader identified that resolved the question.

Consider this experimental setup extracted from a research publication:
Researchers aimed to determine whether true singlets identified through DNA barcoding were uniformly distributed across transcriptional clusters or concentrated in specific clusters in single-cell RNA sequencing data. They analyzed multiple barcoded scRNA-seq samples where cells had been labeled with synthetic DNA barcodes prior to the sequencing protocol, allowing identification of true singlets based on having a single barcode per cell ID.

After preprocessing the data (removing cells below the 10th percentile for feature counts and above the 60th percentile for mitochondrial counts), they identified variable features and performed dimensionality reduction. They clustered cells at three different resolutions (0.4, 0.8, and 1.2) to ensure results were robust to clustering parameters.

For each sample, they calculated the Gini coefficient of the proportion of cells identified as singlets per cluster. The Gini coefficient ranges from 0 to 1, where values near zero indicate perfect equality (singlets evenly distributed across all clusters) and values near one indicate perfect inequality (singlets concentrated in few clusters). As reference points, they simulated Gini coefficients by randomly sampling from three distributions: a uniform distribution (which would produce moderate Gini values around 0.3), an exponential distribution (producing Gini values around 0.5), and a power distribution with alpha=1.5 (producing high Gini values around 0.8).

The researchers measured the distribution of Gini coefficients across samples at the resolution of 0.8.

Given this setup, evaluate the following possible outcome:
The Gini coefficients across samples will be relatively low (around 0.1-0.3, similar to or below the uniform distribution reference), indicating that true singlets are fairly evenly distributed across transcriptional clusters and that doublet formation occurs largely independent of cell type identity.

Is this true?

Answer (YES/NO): YES